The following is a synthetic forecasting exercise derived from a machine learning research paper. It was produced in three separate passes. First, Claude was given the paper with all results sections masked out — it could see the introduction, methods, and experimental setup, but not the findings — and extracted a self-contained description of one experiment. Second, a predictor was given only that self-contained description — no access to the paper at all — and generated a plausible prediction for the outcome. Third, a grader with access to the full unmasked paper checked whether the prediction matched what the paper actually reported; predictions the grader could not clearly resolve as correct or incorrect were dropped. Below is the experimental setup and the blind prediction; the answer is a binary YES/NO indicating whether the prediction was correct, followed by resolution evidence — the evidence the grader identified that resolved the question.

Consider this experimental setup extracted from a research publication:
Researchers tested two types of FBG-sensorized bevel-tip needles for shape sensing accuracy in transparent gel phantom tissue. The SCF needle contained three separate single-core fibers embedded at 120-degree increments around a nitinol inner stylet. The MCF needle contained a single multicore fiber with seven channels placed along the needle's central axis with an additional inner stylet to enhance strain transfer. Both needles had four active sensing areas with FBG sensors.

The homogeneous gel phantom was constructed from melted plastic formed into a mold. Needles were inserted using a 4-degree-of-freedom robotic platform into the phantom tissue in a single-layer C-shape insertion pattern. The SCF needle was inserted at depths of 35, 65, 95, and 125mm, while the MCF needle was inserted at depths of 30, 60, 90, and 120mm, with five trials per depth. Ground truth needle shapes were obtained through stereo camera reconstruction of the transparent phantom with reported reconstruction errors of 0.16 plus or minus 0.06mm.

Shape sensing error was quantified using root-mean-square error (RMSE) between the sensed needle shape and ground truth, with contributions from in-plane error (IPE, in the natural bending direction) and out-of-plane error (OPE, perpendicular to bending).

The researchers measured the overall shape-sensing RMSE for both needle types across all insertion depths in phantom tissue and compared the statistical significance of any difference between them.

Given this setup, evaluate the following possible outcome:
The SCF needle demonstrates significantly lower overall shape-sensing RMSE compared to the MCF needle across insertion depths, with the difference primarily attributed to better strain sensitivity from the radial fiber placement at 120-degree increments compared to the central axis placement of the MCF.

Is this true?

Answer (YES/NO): NO